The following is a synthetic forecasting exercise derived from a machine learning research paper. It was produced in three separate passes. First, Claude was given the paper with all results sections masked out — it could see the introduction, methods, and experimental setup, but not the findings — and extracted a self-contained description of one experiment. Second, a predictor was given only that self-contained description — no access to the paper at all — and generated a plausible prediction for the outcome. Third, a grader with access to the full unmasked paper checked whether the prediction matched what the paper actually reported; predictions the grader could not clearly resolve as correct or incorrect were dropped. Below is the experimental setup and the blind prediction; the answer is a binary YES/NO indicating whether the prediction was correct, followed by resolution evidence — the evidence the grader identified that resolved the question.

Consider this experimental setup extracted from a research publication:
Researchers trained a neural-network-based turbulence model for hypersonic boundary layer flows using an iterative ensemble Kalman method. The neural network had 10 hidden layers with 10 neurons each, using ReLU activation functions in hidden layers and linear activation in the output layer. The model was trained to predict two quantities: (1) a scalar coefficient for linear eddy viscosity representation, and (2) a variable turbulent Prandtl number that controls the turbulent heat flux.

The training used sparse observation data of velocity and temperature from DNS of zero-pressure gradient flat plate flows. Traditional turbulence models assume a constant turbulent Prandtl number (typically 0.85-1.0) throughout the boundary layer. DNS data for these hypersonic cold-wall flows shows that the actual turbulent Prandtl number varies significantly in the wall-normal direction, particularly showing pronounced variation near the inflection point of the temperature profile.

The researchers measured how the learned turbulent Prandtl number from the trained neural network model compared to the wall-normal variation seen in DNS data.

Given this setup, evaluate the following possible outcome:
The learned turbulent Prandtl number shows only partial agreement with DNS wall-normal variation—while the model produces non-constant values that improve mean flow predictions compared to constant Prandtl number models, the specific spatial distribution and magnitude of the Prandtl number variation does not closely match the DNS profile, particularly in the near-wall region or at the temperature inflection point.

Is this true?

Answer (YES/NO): NO